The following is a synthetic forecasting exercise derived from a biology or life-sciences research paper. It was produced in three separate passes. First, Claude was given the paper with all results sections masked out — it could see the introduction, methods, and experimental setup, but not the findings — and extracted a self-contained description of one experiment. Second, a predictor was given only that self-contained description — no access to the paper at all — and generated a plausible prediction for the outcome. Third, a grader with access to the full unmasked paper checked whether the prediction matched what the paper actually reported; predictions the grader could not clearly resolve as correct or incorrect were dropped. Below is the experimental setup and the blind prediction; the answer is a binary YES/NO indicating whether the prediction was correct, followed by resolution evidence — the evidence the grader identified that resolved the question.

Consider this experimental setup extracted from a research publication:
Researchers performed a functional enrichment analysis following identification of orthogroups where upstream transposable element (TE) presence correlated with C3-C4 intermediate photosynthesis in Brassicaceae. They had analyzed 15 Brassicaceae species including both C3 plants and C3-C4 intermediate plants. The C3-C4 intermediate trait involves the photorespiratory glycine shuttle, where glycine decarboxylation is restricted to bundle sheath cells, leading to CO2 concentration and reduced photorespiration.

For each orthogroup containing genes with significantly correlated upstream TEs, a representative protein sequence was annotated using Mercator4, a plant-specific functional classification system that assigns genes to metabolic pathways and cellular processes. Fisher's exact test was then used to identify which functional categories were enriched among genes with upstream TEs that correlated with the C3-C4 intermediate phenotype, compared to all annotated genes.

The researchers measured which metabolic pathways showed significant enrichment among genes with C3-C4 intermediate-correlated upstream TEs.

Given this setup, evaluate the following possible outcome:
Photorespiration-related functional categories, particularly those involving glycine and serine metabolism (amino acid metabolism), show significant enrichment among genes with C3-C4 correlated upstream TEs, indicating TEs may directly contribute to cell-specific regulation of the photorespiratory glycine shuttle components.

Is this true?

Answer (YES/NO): NO